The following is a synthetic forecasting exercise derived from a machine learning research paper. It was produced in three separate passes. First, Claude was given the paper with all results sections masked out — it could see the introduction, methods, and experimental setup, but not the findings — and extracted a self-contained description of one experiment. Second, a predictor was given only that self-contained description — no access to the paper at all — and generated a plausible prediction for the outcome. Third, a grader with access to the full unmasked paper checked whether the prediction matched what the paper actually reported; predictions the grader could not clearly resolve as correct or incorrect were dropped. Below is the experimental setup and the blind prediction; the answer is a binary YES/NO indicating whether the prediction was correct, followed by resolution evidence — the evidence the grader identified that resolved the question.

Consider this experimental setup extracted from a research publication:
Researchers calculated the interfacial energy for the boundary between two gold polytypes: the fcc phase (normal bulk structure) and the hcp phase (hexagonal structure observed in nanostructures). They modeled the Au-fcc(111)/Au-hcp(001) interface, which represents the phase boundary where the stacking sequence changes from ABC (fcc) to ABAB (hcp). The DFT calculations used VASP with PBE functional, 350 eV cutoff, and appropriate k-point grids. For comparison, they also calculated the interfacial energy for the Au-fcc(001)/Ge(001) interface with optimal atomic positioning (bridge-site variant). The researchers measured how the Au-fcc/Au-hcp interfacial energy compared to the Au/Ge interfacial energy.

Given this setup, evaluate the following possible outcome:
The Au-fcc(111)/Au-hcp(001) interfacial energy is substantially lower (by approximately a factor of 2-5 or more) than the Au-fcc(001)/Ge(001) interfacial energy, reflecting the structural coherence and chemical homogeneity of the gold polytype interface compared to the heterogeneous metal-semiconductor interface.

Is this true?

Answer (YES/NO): YES